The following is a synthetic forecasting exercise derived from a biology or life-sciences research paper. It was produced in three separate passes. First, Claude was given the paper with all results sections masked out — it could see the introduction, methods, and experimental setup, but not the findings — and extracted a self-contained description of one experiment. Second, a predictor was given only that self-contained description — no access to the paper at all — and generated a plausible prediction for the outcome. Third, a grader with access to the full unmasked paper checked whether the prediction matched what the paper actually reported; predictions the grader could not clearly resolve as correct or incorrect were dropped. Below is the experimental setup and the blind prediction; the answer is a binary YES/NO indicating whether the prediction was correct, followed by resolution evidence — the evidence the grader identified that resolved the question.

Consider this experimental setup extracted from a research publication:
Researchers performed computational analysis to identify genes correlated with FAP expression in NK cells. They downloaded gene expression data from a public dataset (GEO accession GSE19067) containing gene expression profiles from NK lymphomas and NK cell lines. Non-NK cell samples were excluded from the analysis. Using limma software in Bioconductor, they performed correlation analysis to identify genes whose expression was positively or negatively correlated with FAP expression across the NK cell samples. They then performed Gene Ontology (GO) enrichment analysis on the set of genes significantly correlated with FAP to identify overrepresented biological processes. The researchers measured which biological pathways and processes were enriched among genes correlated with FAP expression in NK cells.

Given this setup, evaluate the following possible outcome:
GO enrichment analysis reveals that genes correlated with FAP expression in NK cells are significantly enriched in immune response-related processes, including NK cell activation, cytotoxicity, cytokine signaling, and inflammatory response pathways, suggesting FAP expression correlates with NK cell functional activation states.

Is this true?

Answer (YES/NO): NO